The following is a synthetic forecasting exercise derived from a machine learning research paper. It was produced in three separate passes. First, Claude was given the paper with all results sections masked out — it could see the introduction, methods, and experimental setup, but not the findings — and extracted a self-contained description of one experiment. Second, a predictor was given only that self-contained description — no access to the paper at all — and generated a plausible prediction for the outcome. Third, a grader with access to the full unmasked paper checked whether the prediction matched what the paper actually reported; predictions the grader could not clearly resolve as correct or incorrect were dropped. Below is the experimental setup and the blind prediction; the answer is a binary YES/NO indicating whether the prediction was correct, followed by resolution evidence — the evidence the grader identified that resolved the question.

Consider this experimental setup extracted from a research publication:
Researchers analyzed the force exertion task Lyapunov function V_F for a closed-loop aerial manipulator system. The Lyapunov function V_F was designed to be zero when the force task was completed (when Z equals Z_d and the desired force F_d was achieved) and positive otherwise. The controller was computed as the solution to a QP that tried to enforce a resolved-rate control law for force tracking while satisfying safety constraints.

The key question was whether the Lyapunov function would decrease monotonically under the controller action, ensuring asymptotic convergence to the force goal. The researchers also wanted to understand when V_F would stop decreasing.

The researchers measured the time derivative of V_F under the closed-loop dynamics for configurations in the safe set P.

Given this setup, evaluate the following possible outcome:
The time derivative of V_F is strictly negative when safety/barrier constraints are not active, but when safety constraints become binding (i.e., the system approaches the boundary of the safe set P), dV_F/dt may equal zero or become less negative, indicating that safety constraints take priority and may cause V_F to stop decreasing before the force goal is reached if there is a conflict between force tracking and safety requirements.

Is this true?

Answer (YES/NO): NO